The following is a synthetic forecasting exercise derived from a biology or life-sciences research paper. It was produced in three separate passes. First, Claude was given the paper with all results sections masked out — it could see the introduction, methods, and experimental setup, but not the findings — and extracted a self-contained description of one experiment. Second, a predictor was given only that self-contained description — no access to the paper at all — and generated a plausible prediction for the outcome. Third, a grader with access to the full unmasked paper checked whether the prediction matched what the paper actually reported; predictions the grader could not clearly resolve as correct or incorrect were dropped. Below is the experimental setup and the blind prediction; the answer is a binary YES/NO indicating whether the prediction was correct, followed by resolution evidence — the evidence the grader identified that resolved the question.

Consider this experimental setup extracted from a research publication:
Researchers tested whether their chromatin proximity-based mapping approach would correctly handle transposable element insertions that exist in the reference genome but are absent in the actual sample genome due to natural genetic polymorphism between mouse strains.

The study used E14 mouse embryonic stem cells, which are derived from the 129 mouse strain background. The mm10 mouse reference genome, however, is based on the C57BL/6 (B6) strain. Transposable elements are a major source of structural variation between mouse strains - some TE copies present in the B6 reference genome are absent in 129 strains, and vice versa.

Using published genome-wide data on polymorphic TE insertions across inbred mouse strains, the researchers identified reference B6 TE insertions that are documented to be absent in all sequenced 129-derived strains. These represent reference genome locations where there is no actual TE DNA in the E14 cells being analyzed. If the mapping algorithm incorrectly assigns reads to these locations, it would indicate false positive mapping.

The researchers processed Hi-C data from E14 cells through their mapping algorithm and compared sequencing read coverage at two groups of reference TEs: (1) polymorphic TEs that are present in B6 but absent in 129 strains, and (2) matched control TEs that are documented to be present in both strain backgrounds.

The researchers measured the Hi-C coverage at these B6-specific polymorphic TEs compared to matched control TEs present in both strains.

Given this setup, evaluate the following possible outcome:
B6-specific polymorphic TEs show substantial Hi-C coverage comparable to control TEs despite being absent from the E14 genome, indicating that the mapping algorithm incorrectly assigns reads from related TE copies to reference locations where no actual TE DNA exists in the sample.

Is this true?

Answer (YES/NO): NO